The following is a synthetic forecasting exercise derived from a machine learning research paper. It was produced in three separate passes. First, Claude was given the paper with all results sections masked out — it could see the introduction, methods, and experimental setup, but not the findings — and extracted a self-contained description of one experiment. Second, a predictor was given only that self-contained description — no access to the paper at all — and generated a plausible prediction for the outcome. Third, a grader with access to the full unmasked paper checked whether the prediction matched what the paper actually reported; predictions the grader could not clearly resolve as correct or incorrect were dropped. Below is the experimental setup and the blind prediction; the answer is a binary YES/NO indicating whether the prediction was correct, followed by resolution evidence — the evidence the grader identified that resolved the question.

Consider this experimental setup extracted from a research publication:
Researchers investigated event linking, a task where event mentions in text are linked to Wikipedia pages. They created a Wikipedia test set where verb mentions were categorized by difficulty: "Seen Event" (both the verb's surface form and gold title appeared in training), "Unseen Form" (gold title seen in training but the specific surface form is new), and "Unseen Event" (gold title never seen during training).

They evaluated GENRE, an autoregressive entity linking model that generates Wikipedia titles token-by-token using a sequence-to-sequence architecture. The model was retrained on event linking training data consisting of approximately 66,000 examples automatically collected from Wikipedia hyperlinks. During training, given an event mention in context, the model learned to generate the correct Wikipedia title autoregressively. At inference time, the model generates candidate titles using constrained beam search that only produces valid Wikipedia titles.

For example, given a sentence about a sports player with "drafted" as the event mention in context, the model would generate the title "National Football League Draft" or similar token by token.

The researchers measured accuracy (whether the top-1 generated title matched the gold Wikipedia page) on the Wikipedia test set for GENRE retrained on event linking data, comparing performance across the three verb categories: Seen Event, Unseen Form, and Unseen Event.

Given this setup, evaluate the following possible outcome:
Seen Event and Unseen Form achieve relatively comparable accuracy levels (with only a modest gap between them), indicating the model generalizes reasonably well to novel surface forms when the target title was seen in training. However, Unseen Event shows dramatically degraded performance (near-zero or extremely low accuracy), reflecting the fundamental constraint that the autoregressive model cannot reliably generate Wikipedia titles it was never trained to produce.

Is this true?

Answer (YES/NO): NO